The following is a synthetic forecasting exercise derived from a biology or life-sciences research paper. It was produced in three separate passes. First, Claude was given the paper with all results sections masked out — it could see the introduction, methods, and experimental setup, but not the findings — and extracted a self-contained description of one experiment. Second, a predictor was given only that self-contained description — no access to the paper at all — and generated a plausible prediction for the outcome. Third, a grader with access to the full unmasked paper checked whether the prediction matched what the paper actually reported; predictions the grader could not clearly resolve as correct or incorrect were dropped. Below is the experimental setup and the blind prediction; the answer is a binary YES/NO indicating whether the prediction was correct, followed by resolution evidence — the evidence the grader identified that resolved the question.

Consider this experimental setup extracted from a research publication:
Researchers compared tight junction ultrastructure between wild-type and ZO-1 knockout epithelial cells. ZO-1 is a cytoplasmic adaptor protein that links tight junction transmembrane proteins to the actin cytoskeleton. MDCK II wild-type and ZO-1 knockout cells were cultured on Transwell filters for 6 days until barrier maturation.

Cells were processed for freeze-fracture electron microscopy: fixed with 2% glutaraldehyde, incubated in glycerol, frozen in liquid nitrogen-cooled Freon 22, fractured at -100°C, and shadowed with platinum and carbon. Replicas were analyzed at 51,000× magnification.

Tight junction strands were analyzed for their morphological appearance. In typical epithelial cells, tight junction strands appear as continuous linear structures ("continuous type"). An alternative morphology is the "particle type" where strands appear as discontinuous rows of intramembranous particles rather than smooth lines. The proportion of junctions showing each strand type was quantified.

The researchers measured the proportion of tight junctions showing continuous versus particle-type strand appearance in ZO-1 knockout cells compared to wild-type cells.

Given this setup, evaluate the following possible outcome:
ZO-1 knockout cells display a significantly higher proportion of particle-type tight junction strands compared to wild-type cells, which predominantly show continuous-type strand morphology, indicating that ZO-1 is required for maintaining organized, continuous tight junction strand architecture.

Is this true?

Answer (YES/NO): NO